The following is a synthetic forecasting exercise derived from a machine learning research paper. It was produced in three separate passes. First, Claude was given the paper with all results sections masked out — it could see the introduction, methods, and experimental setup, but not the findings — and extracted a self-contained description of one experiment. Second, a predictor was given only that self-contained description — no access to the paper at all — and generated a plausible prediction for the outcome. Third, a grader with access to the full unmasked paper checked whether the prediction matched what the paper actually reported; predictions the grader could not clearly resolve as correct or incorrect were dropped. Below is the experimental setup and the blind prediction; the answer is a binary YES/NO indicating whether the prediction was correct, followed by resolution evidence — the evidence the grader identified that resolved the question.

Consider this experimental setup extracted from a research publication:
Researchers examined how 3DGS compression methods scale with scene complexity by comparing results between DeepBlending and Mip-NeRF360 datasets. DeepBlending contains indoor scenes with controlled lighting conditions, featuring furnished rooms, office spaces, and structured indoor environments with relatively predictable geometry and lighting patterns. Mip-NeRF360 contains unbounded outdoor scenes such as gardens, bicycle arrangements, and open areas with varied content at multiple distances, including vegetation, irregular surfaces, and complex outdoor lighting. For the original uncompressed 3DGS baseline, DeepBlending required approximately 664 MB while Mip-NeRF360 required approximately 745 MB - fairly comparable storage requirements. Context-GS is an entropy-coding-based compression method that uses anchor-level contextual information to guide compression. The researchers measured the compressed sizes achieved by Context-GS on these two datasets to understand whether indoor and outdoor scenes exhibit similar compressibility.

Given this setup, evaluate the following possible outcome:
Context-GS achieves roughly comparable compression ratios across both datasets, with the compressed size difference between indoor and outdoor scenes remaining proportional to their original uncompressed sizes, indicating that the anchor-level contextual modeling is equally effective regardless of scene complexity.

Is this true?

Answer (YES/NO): NO